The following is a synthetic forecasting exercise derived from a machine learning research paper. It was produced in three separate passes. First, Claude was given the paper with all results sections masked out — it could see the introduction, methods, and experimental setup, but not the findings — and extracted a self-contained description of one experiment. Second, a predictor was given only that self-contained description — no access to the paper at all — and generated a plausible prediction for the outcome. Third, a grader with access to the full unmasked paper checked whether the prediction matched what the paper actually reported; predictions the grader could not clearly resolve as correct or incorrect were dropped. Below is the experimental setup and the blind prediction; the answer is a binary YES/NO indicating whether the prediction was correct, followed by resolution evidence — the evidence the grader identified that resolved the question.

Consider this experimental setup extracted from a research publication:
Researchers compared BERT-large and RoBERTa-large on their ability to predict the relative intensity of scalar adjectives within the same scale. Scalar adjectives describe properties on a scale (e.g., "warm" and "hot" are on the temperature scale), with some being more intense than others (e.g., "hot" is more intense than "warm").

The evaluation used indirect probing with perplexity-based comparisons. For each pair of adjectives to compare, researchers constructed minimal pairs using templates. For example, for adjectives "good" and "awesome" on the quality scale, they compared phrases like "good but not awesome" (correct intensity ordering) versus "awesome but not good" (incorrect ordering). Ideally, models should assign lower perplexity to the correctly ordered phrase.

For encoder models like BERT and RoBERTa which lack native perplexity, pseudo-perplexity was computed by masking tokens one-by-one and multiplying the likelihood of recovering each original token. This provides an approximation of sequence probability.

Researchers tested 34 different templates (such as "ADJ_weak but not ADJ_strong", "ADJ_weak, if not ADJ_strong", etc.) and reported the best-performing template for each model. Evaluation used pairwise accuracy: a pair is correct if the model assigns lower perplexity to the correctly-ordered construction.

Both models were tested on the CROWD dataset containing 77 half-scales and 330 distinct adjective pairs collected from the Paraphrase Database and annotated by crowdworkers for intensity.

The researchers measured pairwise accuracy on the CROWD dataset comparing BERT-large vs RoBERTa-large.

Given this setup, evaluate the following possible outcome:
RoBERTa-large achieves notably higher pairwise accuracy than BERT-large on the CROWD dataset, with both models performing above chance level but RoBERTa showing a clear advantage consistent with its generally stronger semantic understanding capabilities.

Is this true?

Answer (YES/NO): NO